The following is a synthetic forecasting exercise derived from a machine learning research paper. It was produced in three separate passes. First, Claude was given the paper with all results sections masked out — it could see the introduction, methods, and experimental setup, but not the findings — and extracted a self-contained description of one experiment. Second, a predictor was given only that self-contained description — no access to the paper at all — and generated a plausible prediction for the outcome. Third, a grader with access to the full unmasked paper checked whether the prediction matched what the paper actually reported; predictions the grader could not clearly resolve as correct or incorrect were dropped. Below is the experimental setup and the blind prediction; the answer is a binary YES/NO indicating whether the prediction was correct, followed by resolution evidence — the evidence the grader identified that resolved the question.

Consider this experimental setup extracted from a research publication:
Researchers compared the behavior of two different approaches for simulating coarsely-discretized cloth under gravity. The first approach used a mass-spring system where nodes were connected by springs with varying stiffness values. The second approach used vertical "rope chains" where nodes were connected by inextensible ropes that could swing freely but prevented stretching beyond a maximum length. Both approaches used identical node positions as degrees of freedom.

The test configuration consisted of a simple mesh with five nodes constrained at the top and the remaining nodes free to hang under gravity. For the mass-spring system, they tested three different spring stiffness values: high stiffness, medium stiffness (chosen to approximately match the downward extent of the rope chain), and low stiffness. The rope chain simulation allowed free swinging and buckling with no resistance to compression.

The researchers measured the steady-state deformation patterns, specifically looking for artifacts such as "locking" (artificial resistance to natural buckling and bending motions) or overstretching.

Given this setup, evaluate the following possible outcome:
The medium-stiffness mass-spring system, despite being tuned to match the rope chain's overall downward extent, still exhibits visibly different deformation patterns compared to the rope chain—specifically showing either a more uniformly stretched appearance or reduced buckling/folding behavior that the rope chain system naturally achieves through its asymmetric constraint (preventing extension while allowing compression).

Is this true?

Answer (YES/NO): YES